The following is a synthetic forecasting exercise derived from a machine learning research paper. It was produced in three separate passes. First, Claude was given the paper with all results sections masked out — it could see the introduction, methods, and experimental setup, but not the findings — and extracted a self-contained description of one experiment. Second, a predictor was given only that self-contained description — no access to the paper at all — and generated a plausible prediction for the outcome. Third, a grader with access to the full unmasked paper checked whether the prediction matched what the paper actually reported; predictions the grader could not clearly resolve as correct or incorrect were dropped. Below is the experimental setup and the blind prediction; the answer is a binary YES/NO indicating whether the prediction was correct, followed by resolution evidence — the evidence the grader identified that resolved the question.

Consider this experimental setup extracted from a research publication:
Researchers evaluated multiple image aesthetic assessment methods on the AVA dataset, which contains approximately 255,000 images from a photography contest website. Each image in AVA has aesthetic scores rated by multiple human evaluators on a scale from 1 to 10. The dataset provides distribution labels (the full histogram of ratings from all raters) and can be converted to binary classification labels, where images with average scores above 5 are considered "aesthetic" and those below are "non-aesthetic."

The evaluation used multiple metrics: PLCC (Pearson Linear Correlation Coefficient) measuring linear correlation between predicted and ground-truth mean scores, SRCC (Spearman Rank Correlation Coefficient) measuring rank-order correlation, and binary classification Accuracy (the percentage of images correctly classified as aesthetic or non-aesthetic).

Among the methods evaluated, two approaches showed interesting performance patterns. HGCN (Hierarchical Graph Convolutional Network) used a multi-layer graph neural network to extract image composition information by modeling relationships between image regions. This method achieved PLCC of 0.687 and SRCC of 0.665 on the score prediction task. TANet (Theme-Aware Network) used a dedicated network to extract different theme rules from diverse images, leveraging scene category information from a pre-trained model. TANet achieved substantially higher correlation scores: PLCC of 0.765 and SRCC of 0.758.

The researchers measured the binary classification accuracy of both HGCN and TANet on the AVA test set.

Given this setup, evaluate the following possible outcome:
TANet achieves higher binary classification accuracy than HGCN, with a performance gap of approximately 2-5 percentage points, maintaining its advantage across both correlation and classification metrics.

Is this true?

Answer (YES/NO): NO